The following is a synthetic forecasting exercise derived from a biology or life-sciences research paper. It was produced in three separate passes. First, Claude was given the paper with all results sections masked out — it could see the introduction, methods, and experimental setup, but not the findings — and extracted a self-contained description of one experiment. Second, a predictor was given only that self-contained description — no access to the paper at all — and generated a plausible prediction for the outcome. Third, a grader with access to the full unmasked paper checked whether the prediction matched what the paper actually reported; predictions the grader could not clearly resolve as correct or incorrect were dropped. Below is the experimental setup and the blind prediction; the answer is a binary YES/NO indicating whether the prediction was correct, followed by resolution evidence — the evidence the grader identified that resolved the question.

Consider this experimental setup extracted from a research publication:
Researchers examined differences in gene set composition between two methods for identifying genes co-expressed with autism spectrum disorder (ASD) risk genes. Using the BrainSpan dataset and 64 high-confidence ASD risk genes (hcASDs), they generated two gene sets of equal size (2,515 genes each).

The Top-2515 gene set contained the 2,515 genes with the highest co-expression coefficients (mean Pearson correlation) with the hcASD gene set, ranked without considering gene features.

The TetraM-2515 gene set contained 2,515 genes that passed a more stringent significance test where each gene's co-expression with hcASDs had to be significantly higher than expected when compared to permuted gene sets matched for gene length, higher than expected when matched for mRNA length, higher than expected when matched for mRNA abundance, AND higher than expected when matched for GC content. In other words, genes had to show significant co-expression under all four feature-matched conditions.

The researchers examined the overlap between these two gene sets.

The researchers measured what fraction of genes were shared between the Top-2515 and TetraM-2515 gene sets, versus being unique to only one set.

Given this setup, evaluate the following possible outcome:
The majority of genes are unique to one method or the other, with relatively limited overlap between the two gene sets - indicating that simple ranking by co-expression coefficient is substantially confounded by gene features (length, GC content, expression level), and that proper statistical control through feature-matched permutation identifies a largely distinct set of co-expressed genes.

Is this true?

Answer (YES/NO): NO